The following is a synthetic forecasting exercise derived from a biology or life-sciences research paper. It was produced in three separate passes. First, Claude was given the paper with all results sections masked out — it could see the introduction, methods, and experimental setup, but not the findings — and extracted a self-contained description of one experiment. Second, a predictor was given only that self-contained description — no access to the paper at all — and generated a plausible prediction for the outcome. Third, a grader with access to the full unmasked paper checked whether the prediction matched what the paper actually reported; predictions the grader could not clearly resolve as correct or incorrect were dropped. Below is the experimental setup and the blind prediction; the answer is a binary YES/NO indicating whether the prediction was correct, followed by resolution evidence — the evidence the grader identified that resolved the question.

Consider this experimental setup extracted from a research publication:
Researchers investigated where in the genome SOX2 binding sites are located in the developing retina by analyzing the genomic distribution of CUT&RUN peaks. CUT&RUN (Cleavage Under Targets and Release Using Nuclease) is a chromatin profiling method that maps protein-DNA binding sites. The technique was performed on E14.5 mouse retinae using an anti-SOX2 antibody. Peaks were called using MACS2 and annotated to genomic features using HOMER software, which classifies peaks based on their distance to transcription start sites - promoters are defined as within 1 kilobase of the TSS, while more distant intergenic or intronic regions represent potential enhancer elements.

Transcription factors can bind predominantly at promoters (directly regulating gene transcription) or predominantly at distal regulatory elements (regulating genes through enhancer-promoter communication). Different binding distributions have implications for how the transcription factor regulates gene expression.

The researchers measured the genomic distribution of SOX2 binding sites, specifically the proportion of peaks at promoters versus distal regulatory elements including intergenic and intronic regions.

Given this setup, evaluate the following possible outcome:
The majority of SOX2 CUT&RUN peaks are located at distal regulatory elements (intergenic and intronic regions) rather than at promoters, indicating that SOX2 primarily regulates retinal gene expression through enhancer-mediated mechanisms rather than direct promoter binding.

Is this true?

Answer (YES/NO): YES